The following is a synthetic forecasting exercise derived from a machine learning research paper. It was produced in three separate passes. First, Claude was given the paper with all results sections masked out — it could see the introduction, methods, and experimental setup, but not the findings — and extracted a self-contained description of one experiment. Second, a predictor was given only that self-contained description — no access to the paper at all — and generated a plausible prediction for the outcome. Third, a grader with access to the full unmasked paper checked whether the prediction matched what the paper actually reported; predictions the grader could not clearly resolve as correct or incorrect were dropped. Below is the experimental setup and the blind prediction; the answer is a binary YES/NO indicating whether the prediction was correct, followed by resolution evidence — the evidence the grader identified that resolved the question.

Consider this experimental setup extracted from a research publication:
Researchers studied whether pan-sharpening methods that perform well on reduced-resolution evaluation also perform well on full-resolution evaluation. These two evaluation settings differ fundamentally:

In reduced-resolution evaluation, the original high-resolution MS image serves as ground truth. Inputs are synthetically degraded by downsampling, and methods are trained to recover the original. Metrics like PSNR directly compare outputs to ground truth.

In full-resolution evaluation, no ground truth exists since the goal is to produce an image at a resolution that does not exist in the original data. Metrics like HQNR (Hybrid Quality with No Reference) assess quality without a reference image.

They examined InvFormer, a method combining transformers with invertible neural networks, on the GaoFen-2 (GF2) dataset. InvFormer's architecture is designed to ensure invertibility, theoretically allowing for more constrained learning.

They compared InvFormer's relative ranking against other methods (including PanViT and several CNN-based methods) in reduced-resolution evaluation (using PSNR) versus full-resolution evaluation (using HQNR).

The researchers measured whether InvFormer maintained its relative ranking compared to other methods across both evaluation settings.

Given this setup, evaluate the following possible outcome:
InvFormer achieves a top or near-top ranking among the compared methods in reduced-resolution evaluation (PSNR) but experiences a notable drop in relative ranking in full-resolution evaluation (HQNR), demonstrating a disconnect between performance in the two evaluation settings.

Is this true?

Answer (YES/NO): YES